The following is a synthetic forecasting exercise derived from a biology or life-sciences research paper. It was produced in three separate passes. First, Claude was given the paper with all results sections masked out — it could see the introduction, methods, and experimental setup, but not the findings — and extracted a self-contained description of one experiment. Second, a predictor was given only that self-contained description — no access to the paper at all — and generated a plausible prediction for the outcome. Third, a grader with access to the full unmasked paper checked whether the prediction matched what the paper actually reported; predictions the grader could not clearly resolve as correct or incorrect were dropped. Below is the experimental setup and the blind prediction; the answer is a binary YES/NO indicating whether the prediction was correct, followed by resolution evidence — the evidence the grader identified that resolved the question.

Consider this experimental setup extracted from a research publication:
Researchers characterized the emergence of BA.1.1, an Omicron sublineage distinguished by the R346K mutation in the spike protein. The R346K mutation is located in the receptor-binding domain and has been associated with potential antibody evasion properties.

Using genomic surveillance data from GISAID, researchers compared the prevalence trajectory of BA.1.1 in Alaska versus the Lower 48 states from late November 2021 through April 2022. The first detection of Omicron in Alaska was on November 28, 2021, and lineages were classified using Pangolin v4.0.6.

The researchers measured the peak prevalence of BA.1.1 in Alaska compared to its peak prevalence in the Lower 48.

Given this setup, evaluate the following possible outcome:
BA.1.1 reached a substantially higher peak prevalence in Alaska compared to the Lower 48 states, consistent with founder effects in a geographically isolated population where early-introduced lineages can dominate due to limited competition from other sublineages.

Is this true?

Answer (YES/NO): NO